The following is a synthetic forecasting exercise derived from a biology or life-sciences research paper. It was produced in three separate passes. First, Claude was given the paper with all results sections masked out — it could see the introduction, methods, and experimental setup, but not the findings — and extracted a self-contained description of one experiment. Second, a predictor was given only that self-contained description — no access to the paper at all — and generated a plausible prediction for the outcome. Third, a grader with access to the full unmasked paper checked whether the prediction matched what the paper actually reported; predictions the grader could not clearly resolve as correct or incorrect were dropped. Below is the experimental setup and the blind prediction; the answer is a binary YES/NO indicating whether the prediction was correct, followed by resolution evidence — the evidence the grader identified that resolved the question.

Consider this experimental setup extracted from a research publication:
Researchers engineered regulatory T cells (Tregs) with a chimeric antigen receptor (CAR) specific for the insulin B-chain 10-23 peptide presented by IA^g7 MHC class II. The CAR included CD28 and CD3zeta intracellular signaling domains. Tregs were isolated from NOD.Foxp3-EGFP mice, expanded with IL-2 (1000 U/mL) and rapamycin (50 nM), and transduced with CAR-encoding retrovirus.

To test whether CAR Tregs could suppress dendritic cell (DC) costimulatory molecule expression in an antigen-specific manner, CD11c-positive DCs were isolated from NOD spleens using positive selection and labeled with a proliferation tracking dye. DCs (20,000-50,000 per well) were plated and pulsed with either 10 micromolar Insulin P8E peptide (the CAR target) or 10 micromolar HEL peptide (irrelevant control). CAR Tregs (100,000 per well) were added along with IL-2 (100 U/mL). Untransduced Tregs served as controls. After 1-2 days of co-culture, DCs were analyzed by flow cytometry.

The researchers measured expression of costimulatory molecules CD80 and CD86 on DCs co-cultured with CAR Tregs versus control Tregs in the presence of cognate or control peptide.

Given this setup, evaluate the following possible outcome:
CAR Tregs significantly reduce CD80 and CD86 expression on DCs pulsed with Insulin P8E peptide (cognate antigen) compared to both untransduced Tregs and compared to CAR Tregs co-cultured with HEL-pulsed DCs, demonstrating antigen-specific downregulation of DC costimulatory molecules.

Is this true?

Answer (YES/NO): YES